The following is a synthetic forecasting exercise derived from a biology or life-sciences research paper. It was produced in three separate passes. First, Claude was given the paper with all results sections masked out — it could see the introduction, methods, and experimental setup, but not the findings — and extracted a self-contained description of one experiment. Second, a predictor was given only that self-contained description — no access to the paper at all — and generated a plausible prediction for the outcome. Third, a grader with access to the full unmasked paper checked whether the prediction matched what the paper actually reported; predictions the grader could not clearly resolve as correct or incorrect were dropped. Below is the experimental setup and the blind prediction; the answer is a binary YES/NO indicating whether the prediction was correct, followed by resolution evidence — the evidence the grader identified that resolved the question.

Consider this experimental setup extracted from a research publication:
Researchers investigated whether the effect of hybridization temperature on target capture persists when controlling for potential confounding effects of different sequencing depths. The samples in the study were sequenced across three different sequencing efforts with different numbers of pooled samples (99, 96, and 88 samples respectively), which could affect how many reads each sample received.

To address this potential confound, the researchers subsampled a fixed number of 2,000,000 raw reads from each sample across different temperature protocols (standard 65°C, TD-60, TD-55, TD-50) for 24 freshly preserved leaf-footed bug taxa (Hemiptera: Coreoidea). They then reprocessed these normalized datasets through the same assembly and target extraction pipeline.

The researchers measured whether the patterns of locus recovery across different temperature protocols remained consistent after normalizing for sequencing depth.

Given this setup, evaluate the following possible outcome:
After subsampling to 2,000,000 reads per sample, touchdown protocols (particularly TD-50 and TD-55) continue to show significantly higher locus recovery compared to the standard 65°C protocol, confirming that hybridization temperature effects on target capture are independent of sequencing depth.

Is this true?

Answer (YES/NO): YES